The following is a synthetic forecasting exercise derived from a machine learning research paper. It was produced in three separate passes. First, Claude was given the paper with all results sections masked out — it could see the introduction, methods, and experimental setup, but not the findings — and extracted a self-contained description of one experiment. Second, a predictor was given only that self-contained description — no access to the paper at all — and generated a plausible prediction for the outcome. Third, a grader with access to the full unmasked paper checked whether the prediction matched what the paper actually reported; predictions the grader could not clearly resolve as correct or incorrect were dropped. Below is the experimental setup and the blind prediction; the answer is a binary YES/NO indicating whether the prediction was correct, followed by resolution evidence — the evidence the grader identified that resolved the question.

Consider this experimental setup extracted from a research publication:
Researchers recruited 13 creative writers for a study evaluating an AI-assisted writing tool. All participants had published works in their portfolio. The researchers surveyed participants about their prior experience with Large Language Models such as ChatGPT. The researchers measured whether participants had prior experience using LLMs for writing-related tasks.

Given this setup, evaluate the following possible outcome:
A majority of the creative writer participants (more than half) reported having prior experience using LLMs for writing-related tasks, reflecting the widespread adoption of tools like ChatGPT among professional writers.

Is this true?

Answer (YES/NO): YES